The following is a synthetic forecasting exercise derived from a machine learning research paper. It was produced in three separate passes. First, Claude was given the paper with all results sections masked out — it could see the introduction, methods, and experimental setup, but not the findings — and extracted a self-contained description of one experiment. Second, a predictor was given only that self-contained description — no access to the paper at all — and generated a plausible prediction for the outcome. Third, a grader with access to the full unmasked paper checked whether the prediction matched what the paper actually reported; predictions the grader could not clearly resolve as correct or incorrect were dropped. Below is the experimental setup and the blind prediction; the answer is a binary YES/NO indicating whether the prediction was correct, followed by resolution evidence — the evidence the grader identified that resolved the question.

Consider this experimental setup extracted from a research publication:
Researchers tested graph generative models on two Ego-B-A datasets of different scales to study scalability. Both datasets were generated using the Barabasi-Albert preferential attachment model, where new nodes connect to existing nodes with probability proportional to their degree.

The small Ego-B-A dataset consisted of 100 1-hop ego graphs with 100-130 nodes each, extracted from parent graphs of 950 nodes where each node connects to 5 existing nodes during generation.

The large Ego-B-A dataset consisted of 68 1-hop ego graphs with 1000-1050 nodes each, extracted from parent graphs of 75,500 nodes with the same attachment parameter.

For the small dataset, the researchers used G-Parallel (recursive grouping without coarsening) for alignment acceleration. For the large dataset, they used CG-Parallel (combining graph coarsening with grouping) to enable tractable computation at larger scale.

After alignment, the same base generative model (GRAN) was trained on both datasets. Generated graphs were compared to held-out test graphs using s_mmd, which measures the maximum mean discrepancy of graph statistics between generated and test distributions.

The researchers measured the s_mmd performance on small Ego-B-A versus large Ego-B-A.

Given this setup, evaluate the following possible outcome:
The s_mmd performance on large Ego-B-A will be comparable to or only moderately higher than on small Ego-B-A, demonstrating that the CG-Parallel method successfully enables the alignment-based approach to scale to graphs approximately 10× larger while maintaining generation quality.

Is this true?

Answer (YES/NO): NO